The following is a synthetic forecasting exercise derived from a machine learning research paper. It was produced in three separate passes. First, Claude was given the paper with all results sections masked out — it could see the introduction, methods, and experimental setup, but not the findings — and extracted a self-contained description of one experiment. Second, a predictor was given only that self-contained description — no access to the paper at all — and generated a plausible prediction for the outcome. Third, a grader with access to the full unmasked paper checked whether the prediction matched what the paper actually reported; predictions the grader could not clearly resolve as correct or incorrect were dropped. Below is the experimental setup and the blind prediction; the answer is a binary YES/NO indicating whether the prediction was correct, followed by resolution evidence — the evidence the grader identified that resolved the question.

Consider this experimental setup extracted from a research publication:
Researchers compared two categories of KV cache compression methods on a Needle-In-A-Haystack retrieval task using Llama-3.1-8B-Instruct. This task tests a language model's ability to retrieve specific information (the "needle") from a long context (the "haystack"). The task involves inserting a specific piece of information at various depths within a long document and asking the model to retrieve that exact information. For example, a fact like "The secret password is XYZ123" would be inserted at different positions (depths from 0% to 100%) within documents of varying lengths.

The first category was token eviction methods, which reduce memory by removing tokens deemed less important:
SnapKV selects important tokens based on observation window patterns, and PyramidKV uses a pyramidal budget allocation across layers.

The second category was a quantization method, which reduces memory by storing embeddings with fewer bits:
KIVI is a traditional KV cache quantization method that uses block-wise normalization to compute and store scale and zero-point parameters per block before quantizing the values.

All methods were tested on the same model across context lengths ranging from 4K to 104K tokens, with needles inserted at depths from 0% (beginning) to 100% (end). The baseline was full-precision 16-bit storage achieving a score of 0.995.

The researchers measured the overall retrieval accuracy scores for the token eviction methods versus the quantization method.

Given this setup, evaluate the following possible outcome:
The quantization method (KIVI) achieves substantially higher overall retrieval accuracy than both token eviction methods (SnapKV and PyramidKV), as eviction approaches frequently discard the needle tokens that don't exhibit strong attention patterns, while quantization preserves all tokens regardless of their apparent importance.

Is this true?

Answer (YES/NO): YES